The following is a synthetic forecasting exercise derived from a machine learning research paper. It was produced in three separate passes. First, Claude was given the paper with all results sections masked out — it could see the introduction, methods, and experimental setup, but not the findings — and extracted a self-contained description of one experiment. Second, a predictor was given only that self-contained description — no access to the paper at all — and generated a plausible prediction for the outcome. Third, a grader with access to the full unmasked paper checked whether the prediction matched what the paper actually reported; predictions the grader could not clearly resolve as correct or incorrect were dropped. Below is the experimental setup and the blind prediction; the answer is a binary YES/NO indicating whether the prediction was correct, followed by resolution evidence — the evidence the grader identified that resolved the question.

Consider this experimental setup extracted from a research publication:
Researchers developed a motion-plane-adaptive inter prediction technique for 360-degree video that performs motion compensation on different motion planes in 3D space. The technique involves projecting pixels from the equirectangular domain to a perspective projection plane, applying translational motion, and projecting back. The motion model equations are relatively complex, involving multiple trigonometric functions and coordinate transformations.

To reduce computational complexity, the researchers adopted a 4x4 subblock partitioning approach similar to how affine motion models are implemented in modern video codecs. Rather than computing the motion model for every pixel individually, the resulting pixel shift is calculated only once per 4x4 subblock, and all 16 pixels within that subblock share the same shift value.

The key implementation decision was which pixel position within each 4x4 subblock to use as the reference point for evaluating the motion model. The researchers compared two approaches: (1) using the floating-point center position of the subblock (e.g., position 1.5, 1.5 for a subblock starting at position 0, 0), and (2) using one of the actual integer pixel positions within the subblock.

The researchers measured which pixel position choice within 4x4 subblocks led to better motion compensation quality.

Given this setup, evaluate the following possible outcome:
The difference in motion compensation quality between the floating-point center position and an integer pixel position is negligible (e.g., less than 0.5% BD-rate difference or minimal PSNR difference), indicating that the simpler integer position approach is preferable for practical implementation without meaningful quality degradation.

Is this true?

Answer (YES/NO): NO